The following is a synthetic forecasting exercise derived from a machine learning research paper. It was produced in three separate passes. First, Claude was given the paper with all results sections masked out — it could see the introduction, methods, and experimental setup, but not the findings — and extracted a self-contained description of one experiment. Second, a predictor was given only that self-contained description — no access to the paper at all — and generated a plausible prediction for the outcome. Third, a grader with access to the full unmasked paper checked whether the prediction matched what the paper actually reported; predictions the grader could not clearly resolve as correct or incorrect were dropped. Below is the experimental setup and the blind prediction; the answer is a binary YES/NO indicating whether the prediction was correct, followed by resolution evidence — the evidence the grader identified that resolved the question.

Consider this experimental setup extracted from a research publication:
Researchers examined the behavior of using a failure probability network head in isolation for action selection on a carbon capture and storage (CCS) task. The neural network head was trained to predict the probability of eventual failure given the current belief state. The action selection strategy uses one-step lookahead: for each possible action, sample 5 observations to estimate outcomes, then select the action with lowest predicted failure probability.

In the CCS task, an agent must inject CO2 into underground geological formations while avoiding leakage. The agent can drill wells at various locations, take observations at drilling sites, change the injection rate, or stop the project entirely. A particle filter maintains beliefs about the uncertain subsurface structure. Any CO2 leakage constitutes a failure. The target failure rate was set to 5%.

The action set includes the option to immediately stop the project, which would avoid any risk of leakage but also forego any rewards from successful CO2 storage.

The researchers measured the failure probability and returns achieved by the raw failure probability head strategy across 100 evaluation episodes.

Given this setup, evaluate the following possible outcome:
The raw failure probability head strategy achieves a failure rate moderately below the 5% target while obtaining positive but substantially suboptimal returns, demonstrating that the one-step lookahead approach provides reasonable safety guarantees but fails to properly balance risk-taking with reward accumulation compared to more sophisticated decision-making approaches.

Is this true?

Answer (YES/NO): NO